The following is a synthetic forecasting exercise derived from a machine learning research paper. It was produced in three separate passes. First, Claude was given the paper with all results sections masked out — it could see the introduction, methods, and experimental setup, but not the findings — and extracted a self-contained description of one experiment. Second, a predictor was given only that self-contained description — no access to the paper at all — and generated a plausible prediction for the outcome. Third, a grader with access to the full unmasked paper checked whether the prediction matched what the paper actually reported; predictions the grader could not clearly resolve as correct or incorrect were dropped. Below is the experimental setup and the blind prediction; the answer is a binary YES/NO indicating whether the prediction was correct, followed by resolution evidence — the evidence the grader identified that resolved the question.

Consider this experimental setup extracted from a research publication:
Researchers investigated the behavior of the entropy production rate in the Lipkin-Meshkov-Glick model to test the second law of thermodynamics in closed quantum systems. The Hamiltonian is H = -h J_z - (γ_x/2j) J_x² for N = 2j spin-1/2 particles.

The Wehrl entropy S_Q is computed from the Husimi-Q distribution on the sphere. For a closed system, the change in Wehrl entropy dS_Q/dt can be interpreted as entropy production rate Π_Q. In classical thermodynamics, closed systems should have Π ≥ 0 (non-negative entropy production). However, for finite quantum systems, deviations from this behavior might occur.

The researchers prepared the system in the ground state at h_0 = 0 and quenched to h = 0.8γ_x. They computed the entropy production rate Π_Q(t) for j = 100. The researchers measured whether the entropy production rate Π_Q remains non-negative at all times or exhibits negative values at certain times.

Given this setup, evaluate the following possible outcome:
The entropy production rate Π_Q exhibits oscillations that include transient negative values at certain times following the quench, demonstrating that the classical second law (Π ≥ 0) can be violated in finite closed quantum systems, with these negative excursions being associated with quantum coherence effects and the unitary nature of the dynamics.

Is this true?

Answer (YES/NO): YES